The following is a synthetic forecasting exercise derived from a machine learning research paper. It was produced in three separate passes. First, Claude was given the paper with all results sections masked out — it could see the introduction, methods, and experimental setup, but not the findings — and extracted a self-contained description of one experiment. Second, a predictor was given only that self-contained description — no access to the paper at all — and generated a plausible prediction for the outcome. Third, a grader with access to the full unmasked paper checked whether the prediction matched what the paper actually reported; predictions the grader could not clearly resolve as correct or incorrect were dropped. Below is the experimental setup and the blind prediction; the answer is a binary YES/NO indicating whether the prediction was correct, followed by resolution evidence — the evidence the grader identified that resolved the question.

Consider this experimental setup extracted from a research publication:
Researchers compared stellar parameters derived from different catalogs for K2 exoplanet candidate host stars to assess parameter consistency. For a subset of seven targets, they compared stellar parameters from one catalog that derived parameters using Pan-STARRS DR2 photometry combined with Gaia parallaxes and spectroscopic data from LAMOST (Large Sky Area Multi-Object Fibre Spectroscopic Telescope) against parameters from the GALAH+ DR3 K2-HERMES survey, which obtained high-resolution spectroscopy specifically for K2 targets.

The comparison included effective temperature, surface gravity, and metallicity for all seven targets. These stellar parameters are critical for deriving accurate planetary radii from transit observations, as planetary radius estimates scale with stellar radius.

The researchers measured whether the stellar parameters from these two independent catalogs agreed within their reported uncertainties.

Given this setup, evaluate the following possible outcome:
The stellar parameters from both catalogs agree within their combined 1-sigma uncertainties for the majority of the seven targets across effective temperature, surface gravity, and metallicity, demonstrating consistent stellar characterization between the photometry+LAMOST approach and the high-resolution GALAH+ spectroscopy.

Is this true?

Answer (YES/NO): YES